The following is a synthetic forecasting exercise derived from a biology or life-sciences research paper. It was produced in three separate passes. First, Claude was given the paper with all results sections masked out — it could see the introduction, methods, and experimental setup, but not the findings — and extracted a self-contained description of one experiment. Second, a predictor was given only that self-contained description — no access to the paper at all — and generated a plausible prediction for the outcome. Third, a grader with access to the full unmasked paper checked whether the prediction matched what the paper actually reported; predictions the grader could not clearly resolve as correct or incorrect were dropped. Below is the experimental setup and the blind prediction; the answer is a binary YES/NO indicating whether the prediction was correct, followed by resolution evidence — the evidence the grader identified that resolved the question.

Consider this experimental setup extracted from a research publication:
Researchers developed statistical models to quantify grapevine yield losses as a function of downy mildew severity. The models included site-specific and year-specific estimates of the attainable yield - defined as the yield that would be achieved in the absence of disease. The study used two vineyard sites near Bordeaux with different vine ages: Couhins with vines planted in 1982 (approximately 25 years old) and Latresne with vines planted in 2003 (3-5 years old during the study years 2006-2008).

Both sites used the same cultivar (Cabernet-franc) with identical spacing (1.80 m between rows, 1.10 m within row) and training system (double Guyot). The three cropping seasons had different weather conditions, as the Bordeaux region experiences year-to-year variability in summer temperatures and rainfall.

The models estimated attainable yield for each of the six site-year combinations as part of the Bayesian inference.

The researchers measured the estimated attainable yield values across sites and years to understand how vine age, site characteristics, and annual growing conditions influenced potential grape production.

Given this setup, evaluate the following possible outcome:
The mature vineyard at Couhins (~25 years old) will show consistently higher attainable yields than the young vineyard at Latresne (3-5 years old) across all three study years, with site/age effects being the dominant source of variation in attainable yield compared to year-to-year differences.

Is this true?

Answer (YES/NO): NO